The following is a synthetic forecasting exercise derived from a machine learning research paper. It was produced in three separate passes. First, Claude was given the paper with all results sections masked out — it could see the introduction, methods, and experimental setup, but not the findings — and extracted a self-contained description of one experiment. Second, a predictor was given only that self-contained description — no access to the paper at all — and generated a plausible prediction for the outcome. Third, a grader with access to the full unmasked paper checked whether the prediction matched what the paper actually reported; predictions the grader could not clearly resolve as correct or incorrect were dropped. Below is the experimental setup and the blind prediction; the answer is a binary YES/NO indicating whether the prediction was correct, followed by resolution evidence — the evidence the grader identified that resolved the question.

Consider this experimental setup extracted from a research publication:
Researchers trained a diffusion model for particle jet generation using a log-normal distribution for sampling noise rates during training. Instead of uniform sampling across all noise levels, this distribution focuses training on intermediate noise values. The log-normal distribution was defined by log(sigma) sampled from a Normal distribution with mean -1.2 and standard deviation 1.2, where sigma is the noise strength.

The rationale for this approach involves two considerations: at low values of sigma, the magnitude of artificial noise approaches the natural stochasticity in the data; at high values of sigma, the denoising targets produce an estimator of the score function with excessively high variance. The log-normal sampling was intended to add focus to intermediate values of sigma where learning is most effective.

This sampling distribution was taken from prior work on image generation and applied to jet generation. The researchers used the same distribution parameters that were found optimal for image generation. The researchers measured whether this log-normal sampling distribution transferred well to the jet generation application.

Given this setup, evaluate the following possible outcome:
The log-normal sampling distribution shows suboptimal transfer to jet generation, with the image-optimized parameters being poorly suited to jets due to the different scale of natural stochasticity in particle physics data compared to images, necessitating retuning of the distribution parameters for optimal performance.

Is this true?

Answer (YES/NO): NO